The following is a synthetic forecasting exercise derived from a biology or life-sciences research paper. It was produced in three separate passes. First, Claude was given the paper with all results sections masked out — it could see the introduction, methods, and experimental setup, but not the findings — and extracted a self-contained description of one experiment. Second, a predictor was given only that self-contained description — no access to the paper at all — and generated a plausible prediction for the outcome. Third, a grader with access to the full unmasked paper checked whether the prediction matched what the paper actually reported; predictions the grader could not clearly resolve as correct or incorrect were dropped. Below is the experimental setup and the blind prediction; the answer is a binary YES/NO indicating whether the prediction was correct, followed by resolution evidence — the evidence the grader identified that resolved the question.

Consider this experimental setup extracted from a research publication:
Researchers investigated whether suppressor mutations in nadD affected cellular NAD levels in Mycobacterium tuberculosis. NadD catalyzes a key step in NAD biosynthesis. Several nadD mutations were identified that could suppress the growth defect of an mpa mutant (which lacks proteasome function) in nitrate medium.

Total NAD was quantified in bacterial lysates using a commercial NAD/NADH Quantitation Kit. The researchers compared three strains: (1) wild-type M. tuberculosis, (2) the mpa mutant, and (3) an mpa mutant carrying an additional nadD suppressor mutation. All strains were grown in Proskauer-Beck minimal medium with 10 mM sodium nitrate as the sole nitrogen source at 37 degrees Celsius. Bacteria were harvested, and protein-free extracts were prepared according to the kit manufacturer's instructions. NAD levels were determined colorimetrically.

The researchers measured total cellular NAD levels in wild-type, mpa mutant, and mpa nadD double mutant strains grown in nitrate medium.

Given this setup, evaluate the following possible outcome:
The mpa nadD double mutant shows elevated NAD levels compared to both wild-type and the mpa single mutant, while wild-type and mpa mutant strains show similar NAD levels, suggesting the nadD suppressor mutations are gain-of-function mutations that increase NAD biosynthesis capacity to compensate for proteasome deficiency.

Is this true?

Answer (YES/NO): NO